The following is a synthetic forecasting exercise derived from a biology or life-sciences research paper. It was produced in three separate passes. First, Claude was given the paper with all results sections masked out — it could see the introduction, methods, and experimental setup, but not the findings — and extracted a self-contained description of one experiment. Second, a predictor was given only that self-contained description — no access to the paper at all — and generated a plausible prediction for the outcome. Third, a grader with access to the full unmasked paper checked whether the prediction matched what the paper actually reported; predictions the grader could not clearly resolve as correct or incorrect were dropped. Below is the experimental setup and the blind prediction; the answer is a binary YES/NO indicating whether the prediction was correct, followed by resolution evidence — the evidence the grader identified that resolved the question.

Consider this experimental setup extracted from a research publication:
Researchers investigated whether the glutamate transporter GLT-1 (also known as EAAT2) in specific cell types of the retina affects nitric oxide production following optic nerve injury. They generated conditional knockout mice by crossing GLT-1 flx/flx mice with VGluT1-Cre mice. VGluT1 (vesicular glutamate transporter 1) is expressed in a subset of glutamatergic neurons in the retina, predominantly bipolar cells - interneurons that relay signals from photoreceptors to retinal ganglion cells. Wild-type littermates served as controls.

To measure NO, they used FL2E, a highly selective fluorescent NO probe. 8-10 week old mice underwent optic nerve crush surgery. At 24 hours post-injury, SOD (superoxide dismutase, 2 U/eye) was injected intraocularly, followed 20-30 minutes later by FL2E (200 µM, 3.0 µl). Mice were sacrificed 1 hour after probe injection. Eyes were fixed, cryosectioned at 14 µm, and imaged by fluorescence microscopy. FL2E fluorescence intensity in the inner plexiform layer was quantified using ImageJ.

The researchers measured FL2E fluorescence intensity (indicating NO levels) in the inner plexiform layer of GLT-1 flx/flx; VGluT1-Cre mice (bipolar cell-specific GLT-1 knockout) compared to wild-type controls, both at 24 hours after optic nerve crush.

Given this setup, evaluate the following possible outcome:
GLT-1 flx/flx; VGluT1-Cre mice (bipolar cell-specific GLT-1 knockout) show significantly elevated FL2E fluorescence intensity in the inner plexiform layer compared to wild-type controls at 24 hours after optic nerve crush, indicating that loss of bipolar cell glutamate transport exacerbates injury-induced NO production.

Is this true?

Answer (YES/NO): NO